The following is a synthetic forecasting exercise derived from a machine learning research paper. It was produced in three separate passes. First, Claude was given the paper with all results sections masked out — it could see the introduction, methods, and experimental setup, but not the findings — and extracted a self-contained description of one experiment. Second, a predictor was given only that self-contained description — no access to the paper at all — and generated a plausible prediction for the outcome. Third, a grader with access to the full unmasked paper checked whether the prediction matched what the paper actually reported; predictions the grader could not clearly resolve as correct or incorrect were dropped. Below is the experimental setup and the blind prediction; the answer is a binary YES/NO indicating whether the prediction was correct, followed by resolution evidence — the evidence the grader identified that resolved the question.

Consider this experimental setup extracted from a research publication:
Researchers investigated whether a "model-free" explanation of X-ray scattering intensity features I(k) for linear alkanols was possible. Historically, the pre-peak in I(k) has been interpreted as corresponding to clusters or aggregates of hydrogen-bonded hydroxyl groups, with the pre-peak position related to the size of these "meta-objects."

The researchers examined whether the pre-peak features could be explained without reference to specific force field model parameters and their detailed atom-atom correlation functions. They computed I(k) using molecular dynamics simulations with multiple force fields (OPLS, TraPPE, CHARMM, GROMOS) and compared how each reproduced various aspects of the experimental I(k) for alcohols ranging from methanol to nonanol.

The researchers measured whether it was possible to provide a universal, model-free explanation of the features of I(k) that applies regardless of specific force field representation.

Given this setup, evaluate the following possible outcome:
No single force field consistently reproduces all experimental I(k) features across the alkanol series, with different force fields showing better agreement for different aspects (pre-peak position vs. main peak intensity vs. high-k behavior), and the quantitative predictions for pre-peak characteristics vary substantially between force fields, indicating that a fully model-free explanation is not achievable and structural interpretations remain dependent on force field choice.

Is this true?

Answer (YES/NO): YES